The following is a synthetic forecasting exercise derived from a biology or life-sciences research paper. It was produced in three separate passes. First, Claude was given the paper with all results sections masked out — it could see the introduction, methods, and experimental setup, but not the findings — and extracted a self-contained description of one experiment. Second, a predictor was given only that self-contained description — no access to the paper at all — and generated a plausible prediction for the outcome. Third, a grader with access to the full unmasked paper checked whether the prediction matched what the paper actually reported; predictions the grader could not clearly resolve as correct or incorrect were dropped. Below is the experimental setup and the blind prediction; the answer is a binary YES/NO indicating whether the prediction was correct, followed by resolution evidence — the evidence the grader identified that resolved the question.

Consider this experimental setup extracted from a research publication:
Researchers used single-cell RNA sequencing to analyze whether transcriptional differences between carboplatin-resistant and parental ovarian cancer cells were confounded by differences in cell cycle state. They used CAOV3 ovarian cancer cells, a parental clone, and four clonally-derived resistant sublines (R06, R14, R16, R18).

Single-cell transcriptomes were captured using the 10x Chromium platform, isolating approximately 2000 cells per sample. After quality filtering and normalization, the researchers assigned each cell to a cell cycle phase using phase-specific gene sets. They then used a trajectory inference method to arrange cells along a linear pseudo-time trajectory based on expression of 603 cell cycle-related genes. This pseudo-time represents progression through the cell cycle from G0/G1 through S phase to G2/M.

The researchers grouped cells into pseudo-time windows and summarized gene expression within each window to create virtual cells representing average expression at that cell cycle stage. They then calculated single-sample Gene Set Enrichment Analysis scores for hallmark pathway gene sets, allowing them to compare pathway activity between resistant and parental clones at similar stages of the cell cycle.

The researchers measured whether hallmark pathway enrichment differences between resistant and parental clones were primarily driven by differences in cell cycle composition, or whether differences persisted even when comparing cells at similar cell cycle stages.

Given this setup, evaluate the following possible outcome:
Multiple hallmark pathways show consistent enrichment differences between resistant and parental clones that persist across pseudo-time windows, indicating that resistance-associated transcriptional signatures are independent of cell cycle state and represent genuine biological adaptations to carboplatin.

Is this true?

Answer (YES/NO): YES